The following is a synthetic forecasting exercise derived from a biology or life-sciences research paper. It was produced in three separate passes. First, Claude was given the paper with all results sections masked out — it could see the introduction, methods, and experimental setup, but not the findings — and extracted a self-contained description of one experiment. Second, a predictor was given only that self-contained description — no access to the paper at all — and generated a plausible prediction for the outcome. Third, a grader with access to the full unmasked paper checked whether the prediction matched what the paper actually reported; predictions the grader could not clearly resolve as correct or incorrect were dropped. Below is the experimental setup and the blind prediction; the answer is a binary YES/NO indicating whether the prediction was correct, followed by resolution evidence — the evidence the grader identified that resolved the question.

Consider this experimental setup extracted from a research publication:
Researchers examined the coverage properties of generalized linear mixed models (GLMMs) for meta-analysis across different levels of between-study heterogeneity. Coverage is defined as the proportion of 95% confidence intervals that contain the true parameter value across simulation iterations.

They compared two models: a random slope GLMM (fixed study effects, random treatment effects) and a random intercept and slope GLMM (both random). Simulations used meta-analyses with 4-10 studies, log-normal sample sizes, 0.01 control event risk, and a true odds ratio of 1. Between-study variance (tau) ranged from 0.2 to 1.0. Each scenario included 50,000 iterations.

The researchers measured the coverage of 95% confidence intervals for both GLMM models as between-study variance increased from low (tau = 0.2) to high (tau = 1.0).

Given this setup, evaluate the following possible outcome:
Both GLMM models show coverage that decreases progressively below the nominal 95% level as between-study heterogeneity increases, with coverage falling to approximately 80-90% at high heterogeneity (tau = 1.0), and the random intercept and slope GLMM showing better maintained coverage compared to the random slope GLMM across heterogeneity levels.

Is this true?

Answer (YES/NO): NO